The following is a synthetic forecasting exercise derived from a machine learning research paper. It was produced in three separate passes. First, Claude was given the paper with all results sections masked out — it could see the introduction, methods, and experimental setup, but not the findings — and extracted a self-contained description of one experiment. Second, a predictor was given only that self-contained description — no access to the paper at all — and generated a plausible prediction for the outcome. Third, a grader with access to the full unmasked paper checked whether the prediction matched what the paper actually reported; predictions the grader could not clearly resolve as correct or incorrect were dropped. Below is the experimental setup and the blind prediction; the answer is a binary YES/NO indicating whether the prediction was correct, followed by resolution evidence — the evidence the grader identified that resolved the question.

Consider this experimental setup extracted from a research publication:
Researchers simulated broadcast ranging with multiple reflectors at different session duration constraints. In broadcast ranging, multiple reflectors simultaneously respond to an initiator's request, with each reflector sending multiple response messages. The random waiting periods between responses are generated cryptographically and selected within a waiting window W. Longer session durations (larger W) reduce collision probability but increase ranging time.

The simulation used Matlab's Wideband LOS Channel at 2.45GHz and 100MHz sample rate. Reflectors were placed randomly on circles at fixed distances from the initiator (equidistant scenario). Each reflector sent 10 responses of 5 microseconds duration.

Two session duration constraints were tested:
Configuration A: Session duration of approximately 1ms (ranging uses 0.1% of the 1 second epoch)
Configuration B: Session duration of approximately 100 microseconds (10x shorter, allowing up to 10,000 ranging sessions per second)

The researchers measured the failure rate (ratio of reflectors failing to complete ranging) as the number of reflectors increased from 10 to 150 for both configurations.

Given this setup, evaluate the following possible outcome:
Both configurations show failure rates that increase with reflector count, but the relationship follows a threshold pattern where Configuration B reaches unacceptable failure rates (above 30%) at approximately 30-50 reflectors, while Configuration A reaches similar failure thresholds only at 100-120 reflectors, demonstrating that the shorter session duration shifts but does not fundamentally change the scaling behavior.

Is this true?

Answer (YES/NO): NO